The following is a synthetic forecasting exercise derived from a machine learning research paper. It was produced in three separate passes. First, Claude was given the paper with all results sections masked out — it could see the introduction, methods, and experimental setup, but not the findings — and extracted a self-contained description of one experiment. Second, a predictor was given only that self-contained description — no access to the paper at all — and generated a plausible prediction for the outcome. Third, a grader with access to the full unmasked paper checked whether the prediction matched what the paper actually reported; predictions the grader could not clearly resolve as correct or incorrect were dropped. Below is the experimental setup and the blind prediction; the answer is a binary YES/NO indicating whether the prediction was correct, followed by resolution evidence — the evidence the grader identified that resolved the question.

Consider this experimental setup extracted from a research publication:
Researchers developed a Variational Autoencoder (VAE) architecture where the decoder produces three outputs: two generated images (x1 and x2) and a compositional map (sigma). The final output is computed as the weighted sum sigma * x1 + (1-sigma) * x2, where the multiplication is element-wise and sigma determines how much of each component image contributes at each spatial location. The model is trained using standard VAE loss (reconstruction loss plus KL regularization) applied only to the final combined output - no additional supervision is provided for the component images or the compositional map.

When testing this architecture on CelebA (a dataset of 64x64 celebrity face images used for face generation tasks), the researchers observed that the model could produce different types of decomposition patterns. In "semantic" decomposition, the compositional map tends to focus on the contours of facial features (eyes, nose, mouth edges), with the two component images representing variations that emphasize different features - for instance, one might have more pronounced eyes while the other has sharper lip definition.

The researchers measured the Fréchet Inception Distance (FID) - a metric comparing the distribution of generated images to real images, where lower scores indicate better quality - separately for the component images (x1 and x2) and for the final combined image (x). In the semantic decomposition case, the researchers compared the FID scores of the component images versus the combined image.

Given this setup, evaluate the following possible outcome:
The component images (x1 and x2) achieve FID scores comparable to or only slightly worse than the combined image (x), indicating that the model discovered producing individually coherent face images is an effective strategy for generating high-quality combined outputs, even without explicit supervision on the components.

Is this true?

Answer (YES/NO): NO